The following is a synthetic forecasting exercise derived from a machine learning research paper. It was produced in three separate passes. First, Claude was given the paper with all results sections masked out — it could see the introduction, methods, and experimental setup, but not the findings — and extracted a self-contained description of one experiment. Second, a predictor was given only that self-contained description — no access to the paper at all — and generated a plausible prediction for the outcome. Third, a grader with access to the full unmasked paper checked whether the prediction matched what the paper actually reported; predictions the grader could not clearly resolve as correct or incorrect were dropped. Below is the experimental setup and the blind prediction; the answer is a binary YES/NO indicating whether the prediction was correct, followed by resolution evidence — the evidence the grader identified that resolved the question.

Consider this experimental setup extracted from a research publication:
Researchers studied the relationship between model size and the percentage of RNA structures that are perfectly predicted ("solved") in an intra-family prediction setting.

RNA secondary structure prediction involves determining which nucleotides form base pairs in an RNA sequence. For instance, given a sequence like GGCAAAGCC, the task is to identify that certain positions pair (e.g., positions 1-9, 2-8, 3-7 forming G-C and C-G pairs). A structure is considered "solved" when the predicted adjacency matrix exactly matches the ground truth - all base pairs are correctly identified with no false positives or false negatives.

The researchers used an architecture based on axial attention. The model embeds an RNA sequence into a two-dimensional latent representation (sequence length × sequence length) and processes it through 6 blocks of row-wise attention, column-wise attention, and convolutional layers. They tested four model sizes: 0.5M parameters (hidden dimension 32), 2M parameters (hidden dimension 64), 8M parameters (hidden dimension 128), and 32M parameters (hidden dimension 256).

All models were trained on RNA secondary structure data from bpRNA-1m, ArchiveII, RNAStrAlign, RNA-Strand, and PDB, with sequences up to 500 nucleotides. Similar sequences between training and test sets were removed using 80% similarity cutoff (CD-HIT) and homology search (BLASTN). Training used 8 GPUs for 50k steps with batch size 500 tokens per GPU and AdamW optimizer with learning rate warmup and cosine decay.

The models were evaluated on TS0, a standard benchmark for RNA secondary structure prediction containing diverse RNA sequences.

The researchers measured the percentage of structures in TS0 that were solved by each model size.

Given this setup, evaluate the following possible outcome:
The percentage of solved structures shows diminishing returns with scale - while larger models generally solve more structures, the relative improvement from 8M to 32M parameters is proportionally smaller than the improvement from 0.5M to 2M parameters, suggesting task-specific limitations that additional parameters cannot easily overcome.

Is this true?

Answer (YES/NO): NO